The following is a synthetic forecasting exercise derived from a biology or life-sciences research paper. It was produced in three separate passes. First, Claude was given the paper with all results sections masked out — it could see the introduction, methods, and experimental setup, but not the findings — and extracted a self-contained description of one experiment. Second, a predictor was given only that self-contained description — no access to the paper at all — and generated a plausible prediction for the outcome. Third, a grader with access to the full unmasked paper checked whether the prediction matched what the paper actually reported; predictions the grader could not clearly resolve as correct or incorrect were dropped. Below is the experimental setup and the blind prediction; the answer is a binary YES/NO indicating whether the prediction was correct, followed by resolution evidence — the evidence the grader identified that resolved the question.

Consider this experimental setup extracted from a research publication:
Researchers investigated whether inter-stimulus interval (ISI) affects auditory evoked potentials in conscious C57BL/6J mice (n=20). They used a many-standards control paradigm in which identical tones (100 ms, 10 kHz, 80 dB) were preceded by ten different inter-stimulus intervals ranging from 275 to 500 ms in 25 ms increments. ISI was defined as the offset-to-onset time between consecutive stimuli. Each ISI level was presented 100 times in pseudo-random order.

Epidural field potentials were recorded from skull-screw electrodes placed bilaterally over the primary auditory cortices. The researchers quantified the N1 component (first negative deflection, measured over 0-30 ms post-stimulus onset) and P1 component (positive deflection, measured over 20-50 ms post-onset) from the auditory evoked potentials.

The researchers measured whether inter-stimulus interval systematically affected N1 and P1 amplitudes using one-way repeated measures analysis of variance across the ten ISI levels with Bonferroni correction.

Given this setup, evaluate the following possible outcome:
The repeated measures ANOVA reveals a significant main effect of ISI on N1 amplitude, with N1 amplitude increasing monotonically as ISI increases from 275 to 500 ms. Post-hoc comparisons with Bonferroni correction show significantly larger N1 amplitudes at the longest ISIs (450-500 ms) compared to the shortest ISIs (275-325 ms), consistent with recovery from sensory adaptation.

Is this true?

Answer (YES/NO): NO